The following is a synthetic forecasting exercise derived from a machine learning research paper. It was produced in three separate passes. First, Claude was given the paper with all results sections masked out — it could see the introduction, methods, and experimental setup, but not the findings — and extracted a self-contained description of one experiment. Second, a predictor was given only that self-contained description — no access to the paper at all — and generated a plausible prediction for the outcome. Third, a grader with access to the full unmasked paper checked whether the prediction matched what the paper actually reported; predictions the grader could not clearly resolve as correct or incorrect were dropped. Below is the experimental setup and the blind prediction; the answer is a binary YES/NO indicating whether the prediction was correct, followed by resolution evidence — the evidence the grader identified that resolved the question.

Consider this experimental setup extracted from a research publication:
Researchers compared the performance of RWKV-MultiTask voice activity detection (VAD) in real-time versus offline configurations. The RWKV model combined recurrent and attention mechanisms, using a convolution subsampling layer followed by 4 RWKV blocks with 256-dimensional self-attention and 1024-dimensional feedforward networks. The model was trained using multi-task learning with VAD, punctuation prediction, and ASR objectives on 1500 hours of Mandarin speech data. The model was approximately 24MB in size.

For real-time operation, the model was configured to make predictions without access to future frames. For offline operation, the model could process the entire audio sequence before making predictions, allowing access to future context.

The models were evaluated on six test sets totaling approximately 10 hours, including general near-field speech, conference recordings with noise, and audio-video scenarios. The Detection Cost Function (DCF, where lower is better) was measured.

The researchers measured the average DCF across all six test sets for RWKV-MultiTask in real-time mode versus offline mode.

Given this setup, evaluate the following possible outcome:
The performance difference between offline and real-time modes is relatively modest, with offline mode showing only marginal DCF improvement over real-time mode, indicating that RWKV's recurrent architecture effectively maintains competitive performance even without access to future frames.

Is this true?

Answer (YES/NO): YES